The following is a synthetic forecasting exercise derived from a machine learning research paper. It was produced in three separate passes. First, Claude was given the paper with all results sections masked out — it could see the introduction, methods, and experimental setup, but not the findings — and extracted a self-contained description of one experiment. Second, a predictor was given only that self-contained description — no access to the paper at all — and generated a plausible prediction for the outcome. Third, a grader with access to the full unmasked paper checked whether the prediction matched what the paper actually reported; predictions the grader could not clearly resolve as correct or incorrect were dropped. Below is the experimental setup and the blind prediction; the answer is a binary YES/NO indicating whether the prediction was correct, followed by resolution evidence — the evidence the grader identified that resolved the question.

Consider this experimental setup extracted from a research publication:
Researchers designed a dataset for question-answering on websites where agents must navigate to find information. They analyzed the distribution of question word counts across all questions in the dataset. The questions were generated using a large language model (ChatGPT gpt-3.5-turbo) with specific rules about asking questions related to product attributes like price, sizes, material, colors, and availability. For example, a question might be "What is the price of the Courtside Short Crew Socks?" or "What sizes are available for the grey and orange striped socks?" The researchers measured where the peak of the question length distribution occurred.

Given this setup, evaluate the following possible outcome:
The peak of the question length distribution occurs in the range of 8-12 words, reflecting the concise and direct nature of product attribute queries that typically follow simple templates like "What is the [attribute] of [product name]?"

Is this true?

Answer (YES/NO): YES